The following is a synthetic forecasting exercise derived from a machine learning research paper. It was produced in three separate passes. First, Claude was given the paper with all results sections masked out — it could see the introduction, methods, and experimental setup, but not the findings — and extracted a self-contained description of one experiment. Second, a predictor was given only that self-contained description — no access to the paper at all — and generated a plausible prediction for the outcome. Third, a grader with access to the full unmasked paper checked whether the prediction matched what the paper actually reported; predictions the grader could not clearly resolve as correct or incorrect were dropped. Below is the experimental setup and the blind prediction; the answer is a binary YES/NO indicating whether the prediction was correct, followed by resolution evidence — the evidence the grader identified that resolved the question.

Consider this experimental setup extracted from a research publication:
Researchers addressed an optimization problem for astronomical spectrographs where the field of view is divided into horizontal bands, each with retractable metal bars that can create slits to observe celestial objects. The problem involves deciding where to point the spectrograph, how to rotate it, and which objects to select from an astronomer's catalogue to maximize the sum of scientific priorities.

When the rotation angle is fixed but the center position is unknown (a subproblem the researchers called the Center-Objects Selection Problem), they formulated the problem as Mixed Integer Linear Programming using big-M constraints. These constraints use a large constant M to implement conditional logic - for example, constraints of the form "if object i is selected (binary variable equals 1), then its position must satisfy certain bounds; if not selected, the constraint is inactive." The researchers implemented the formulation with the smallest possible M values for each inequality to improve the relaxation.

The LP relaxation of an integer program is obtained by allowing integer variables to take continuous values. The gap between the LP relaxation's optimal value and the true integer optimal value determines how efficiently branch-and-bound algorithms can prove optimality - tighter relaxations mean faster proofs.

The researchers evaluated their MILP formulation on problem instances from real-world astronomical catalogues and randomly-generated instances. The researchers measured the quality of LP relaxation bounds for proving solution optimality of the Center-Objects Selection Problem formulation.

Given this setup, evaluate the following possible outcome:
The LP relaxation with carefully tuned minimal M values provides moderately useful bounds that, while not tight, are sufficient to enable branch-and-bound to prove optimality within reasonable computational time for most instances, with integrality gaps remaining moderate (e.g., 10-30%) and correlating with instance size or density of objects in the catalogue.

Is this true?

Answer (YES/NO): NO